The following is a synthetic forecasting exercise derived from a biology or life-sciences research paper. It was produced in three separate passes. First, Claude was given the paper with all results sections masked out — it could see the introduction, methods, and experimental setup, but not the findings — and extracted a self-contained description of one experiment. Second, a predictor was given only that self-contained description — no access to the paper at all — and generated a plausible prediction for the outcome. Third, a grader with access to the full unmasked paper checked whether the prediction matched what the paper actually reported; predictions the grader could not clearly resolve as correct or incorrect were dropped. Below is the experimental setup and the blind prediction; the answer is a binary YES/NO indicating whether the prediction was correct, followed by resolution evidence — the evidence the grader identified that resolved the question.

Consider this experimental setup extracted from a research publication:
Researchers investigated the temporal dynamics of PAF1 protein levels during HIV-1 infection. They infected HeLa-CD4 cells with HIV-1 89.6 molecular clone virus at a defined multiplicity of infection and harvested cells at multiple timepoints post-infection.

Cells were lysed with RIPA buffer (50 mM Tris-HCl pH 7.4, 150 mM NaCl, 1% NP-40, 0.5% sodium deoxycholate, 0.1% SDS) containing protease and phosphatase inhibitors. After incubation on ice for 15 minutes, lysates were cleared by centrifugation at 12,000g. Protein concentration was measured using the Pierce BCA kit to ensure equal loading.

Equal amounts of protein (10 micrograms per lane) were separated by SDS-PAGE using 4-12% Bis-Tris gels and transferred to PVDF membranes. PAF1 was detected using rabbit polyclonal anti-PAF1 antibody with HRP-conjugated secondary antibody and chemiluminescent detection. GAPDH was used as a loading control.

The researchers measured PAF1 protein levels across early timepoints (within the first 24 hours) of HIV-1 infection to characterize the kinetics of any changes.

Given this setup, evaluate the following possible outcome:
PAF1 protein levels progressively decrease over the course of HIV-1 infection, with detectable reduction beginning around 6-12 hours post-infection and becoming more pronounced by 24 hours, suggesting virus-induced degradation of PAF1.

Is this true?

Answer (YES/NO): NO